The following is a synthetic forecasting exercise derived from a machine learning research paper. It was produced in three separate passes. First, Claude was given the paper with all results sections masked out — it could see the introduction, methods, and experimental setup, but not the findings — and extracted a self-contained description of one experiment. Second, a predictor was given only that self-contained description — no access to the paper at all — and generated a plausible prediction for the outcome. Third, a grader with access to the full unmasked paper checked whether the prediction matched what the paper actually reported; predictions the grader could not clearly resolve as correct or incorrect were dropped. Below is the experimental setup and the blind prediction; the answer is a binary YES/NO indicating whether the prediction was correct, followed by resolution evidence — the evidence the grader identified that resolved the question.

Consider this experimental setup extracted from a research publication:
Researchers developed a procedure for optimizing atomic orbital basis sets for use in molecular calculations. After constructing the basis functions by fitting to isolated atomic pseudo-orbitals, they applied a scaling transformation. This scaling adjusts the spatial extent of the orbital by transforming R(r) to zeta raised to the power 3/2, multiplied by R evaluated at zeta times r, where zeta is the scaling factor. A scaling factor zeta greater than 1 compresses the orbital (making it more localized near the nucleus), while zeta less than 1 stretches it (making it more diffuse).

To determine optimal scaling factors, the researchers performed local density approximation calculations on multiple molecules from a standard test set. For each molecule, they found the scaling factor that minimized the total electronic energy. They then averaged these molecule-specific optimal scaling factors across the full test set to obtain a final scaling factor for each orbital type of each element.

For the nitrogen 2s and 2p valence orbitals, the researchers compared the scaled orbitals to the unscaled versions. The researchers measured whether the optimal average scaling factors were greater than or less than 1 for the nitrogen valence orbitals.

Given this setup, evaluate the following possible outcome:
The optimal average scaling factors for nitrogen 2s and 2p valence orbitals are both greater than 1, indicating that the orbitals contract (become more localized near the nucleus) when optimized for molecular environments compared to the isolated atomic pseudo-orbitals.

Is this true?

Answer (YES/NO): YES